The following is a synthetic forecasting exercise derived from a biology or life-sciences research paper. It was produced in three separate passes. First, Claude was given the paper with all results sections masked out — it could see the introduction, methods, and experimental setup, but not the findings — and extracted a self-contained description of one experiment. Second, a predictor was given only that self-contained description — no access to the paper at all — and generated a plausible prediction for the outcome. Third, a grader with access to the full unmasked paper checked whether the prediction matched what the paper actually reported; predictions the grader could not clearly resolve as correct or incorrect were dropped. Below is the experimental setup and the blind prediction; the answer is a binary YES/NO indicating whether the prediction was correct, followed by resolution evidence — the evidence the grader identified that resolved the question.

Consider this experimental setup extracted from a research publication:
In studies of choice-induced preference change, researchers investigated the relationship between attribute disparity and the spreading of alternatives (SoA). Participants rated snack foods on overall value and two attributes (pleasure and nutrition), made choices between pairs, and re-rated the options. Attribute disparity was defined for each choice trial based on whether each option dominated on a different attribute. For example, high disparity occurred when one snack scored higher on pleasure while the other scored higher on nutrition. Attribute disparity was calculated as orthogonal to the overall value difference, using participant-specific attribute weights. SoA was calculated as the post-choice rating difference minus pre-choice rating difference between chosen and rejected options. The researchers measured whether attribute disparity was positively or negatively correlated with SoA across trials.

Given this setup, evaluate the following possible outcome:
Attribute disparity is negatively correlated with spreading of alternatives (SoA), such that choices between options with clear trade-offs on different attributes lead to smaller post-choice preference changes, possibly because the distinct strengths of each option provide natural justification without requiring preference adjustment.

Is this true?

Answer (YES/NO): NO